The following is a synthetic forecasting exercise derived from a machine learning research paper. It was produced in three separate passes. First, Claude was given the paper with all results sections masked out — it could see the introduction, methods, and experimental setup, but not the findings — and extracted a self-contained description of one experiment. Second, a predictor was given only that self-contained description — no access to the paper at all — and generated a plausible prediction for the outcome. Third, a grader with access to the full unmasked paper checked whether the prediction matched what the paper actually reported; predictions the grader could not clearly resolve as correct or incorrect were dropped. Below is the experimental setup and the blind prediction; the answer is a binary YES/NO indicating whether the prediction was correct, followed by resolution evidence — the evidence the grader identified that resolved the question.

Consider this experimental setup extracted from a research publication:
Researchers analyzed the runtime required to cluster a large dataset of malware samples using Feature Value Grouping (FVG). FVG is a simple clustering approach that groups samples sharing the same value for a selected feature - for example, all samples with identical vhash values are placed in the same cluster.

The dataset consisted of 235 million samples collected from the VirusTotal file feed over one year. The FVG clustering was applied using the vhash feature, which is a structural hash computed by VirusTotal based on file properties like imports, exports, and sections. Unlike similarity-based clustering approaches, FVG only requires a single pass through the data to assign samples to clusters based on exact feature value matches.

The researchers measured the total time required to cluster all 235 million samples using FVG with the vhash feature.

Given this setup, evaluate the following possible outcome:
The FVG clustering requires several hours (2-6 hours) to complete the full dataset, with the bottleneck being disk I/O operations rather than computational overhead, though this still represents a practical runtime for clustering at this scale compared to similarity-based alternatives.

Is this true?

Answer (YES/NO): NO